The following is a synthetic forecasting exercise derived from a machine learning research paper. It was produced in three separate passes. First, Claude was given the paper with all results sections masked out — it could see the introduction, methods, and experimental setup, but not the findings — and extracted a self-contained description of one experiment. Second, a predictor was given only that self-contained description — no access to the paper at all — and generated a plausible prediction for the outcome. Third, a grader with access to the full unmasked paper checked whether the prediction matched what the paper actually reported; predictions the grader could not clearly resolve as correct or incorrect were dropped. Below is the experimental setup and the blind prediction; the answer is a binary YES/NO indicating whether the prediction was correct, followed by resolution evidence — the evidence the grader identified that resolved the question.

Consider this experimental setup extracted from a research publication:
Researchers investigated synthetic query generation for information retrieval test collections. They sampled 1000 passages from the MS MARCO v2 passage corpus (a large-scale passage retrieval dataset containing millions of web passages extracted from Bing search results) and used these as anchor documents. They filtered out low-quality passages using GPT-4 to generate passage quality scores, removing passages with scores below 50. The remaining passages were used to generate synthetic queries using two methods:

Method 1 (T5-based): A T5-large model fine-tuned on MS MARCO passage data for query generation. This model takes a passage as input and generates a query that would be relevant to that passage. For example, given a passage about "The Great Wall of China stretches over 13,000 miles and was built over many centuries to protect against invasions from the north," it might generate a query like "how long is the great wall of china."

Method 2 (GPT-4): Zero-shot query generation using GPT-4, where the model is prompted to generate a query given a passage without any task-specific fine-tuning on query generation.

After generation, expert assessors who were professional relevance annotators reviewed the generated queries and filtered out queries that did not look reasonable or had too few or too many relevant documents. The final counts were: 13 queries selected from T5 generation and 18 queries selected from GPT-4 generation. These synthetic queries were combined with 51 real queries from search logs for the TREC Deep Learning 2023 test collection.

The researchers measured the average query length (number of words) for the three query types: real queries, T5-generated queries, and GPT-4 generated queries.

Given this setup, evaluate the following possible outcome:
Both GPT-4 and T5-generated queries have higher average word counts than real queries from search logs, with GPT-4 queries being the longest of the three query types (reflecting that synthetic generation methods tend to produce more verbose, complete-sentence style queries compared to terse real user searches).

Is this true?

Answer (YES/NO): NO